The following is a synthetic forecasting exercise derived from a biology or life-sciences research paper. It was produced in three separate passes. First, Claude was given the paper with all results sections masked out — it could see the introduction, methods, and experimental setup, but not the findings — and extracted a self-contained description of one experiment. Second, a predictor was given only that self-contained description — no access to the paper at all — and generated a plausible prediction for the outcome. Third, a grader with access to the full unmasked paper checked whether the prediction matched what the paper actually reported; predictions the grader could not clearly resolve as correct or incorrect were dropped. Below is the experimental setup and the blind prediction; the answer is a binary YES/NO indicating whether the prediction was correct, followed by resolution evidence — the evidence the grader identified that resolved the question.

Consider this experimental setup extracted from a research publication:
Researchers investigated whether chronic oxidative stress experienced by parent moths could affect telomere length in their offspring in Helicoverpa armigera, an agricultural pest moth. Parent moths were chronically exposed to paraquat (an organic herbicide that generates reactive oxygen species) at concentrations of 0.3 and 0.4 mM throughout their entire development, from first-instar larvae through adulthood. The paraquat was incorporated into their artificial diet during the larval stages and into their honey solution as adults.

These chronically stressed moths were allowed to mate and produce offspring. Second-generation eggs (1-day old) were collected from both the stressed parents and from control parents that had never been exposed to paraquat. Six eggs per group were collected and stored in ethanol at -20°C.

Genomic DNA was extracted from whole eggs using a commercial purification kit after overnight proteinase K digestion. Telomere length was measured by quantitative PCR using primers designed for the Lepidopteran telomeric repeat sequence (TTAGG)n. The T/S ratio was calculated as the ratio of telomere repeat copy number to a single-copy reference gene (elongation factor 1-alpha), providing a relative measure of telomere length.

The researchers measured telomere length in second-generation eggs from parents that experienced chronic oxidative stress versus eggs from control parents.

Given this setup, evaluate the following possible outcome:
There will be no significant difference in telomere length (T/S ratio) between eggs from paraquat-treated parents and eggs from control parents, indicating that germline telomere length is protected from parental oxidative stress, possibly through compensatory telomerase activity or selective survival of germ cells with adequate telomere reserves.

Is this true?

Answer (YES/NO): YES